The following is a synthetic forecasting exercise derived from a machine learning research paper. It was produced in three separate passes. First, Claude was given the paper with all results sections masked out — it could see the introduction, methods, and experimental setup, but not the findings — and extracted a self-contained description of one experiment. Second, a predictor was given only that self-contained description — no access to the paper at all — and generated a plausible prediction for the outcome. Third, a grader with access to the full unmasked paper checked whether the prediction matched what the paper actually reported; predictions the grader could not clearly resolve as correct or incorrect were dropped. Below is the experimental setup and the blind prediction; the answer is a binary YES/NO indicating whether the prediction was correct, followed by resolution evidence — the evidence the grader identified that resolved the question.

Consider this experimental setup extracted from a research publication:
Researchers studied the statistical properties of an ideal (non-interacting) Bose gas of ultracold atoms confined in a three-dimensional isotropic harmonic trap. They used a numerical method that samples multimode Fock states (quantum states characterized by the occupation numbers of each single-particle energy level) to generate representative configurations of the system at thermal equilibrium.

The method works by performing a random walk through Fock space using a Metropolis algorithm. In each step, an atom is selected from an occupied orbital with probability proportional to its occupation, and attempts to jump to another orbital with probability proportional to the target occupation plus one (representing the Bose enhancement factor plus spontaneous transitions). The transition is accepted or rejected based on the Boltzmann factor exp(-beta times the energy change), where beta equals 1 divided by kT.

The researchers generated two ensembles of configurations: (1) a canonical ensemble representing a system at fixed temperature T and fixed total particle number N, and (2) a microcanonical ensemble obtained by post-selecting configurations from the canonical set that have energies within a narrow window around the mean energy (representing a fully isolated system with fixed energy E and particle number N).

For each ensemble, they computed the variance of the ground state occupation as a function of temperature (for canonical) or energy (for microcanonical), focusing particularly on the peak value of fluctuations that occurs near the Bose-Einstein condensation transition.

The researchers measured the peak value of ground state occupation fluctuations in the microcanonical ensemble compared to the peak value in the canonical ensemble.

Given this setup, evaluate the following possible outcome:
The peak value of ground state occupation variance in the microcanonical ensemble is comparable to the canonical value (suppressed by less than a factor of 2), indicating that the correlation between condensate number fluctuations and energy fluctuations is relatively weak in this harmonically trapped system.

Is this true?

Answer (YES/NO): NO